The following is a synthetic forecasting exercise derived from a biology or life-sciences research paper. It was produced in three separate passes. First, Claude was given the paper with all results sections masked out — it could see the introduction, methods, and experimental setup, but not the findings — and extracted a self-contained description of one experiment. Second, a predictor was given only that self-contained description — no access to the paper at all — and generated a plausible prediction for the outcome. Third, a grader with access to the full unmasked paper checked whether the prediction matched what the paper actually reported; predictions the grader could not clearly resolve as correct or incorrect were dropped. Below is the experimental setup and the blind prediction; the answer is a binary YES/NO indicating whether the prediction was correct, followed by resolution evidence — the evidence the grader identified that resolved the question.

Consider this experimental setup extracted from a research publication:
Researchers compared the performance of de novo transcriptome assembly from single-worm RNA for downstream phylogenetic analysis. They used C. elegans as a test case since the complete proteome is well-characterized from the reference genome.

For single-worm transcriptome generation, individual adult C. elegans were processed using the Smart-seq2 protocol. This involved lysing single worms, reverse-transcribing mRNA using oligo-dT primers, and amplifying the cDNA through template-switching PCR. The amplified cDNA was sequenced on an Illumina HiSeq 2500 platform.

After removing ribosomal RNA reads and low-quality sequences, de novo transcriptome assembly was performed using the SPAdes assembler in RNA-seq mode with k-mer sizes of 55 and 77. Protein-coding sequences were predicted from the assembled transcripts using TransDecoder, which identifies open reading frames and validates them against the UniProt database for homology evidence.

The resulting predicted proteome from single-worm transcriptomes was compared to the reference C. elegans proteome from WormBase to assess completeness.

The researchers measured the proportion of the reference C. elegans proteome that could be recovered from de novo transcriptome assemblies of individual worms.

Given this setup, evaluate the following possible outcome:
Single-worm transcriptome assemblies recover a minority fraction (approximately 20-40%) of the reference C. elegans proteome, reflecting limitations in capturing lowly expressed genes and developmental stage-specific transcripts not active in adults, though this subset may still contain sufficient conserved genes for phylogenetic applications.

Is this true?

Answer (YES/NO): NO